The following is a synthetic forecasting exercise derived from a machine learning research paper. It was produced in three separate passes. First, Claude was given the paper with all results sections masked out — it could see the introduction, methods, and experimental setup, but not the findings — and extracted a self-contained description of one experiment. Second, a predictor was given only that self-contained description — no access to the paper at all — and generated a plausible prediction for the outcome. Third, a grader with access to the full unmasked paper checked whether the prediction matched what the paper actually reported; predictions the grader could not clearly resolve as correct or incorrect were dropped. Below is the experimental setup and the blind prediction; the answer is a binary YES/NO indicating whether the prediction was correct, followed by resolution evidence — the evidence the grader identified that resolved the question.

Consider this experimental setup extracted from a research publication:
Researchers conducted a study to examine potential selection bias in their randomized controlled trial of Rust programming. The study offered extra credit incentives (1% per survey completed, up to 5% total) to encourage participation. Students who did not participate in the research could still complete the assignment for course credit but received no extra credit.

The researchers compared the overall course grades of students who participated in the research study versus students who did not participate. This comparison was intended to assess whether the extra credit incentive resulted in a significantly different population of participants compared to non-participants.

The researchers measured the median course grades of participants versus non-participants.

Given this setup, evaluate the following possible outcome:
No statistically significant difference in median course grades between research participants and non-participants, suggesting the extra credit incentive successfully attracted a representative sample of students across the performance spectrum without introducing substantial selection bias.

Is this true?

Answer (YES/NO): NO